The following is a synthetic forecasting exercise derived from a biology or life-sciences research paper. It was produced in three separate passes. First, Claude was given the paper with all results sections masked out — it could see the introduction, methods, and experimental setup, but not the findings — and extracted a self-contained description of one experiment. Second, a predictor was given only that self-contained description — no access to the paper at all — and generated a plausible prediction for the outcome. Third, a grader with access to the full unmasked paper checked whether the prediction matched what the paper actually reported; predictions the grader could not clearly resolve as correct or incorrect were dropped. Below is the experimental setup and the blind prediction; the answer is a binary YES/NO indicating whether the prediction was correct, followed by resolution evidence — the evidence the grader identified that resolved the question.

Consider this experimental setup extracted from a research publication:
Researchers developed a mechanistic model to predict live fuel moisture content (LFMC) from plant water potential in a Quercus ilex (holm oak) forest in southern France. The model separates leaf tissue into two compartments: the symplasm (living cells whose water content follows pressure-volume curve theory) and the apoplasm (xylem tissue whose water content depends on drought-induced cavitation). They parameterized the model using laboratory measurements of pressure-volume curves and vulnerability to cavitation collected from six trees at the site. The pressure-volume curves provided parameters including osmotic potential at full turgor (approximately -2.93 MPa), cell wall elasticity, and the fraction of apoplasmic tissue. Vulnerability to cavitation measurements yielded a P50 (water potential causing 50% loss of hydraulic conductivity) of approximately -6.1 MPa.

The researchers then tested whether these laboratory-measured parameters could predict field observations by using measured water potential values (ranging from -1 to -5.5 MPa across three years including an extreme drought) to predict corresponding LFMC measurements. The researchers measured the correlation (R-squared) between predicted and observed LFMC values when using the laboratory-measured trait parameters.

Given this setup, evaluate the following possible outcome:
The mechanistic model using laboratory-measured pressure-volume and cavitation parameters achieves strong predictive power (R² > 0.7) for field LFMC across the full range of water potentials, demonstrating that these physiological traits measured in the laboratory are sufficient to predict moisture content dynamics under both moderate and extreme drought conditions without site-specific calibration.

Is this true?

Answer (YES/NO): NO